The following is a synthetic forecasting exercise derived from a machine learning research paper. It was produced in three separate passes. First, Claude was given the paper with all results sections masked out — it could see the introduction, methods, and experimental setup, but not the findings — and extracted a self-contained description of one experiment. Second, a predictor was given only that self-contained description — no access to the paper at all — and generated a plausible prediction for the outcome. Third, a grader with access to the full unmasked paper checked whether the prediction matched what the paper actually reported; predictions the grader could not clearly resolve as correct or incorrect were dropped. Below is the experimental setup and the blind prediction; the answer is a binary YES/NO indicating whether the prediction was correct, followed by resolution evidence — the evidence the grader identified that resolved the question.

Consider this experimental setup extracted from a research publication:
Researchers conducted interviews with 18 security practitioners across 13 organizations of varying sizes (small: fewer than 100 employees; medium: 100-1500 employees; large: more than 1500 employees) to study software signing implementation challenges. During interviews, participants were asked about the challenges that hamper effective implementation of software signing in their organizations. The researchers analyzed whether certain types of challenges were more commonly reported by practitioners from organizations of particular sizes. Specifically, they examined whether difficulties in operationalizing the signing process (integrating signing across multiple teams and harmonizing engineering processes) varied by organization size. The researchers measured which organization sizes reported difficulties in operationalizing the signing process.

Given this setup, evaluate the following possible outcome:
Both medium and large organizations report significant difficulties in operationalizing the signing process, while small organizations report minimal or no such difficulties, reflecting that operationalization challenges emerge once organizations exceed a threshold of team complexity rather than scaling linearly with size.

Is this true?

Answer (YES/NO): NO